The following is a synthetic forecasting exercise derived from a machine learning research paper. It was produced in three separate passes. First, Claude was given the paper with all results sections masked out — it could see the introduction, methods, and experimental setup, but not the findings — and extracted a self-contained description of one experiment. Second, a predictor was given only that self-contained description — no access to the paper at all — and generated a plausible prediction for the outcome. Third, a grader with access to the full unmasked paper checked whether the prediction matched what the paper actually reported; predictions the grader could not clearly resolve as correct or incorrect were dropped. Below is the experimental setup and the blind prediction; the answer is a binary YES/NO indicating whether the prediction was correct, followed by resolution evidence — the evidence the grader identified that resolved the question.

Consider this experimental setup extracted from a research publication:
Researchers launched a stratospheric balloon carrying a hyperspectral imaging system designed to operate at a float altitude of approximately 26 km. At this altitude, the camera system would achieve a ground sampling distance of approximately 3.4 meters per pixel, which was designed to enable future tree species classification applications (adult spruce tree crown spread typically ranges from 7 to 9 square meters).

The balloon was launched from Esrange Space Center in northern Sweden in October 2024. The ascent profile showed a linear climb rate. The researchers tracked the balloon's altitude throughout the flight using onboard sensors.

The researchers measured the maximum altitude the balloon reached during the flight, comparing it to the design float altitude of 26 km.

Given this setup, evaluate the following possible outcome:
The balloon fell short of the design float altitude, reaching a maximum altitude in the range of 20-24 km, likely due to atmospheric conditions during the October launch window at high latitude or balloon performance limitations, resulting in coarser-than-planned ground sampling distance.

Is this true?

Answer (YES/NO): NO